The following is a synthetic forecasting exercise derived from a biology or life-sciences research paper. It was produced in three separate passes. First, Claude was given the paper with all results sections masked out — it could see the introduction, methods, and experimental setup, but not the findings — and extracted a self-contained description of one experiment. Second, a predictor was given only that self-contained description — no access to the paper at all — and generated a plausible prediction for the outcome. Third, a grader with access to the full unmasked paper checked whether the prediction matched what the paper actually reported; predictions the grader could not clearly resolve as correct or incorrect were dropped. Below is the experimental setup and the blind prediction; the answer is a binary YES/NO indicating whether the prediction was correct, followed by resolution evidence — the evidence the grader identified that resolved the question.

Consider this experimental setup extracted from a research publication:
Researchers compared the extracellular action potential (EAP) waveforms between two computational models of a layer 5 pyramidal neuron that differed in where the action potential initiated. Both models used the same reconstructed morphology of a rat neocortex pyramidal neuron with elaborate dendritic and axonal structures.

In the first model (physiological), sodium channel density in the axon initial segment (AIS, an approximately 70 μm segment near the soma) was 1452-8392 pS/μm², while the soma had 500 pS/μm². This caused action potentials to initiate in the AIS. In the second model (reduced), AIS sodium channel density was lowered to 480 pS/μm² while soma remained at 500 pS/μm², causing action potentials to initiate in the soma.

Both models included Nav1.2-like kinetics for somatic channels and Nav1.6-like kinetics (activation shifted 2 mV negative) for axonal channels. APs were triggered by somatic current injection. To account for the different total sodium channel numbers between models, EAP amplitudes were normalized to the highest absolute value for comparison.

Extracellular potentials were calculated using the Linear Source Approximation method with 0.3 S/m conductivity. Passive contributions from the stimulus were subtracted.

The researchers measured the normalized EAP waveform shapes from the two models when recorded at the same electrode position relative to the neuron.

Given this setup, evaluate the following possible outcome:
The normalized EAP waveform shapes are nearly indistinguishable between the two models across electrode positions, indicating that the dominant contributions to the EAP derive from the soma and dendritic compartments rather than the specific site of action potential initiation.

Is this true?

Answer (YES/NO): NO